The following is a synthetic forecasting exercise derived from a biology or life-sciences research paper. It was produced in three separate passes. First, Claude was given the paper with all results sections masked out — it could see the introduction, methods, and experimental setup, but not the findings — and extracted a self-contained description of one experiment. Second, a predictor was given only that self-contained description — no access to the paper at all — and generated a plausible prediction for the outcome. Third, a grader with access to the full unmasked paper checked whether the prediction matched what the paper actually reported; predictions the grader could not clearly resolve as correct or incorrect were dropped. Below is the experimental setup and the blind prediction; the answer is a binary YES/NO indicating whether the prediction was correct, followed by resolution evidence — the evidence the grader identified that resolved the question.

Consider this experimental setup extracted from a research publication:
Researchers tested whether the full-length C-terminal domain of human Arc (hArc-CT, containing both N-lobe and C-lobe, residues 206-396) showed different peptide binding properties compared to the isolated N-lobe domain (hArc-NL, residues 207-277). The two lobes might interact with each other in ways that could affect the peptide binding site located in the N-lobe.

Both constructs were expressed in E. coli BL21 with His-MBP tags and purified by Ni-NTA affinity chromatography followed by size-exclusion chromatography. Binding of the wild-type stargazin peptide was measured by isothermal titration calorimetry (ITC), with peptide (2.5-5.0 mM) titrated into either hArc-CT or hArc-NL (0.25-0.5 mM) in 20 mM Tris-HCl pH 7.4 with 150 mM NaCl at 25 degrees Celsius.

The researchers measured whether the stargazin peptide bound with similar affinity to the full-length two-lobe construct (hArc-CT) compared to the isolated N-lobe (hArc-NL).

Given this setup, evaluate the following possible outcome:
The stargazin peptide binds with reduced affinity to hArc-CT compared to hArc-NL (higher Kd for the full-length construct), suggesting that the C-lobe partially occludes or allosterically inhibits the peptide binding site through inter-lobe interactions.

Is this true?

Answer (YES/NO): NO